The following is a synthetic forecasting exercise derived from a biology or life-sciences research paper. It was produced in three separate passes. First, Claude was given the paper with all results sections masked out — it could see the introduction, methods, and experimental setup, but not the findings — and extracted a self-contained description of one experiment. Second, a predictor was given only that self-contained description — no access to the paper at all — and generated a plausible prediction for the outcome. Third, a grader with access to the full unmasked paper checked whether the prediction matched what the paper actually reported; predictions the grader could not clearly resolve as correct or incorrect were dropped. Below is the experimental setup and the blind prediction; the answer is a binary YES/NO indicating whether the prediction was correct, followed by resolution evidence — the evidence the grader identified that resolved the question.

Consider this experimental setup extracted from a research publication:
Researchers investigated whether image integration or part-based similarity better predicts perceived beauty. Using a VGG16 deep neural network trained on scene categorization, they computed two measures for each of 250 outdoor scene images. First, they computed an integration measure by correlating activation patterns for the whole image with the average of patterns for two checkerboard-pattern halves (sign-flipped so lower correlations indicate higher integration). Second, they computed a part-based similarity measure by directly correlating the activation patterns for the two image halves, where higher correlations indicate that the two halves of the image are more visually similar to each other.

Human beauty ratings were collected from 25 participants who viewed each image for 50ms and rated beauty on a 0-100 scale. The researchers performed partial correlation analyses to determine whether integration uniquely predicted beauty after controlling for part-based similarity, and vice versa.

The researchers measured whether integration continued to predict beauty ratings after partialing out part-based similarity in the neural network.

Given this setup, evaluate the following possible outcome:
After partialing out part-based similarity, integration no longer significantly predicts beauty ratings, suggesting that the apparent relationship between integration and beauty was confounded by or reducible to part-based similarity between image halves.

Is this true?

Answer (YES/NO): NO